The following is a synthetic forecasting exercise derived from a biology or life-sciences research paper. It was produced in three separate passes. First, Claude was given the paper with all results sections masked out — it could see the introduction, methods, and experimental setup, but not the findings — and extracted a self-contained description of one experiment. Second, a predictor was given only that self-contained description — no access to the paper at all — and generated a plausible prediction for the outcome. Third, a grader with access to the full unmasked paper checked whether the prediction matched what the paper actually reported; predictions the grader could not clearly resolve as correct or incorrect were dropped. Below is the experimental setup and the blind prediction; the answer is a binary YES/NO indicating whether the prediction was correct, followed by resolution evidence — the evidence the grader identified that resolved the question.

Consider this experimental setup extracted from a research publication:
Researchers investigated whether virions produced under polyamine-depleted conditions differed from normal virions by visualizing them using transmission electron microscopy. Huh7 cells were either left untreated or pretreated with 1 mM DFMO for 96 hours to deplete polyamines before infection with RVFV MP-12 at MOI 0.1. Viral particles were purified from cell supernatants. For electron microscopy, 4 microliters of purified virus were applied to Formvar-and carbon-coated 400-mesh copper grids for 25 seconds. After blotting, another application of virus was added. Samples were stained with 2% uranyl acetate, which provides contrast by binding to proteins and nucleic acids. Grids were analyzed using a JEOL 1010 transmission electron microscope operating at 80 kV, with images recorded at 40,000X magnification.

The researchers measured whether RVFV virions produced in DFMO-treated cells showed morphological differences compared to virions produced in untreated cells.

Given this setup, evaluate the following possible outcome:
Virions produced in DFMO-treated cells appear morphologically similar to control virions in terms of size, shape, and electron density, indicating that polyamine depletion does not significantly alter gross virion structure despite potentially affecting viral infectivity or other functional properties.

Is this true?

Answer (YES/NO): YES